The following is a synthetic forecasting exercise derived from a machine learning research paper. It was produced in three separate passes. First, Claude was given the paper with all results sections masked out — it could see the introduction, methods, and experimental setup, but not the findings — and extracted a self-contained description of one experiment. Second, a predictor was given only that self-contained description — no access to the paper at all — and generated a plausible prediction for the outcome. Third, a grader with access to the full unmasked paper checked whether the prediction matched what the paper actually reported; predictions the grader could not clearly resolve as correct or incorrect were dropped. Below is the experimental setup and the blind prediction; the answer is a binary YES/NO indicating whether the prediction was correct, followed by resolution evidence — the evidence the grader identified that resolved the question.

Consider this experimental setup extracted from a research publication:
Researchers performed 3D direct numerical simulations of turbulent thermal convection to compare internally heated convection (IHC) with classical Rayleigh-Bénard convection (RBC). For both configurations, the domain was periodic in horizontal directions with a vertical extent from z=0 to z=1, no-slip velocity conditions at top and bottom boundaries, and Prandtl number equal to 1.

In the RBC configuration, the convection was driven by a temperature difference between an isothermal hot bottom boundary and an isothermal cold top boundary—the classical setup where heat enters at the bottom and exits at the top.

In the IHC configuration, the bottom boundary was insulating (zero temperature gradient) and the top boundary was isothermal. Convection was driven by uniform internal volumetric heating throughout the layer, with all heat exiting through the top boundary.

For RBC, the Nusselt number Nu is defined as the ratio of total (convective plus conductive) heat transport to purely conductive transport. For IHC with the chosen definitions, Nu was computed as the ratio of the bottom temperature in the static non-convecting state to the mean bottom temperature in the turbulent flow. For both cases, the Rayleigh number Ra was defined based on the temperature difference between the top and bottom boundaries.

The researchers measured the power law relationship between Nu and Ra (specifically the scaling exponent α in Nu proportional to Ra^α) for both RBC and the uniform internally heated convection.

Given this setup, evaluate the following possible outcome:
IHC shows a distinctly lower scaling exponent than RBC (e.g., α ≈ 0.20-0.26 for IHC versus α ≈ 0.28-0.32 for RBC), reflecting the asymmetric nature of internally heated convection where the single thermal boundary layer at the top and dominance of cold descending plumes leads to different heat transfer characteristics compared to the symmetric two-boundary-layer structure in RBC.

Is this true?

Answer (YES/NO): NO